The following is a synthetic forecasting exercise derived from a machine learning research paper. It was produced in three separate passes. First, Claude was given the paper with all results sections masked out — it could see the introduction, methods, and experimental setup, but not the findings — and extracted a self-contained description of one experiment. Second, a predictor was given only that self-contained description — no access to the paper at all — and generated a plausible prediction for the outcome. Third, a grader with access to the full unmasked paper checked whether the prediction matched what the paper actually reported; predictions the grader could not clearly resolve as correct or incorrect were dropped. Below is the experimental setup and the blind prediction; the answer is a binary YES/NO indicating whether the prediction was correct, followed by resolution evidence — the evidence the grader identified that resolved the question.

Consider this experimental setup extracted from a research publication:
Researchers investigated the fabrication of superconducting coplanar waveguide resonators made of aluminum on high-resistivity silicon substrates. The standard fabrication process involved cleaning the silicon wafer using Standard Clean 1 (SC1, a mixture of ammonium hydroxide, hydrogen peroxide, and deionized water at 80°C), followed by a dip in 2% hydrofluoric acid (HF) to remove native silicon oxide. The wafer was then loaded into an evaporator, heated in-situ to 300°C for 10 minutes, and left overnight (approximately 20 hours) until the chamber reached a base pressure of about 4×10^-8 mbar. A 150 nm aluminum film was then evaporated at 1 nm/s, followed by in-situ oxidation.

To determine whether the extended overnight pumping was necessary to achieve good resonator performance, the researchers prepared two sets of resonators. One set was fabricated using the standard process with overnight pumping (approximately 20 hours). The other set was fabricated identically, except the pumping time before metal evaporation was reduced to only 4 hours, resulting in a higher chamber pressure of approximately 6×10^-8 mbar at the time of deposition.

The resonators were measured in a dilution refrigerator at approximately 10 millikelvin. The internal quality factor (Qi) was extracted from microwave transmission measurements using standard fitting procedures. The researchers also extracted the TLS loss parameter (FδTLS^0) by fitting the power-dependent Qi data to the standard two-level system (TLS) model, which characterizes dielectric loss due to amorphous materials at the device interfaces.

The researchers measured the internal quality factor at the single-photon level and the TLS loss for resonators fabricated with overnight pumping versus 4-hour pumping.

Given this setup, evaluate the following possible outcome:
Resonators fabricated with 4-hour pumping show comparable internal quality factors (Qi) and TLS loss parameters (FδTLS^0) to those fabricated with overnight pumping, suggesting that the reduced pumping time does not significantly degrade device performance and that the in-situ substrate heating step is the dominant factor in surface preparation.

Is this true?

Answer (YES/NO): NO